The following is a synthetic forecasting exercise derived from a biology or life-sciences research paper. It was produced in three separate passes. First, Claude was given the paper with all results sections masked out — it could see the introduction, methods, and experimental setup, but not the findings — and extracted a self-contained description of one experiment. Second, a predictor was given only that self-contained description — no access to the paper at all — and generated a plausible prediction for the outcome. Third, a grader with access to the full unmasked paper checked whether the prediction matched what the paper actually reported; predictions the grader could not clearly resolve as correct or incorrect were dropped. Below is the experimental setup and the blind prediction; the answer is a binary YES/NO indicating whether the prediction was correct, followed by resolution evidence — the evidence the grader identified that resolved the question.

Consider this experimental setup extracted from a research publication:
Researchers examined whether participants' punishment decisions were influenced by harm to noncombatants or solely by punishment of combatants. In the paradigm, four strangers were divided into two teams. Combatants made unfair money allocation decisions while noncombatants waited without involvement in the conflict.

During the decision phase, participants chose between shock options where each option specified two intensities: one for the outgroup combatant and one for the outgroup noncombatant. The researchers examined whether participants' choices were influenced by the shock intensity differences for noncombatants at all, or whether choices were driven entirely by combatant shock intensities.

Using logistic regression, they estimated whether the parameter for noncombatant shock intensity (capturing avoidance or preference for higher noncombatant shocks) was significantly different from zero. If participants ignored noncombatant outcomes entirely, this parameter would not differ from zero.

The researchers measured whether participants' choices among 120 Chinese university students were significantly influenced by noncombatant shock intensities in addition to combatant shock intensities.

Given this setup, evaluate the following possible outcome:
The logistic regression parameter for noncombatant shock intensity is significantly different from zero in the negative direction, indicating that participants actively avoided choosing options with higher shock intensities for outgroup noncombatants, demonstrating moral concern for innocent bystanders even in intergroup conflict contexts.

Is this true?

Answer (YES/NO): YES